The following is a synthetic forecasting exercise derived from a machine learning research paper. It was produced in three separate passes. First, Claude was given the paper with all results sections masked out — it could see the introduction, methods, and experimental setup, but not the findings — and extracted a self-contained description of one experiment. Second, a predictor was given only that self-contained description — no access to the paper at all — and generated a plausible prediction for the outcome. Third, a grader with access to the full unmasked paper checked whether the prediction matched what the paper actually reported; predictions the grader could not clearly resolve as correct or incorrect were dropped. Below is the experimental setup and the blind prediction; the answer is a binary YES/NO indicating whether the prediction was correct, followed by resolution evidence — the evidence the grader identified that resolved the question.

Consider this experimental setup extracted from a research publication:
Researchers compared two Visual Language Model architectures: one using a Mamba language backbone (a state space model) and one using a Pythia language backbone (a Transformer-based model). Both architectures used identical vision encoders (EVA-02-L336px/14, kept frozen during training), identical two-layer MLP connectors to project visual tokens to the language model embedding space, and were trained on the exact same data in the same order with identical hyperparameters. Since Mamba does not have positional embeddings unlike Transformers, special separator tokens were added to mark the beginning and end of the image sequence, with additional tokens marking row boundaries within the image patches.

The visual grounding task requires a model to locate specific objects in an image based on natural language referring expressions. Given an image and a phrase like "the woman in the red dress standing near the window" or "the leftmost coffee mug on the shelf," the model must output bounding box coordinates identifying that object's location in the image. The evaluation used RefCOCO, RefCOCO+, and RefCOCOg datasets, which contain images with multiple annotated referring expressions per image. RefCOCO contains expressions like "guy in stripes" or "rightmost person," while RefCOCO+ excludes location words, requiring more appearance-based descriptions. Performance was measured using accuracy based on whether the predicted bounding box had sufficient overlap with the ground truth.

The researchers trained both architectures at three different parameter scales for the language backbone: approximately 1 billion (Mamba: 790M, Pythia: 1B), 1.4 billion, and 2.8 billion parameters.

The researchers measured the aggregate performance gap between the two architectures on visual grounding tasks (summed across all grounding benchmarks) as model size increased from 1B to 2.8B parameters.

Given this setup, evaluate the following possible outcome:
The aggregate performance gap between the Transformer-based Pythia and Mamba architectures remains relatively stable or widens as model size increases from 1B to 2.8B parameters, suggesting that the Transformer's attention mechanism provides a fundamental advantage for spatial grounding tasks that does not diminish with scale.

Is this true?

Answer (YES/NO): YES